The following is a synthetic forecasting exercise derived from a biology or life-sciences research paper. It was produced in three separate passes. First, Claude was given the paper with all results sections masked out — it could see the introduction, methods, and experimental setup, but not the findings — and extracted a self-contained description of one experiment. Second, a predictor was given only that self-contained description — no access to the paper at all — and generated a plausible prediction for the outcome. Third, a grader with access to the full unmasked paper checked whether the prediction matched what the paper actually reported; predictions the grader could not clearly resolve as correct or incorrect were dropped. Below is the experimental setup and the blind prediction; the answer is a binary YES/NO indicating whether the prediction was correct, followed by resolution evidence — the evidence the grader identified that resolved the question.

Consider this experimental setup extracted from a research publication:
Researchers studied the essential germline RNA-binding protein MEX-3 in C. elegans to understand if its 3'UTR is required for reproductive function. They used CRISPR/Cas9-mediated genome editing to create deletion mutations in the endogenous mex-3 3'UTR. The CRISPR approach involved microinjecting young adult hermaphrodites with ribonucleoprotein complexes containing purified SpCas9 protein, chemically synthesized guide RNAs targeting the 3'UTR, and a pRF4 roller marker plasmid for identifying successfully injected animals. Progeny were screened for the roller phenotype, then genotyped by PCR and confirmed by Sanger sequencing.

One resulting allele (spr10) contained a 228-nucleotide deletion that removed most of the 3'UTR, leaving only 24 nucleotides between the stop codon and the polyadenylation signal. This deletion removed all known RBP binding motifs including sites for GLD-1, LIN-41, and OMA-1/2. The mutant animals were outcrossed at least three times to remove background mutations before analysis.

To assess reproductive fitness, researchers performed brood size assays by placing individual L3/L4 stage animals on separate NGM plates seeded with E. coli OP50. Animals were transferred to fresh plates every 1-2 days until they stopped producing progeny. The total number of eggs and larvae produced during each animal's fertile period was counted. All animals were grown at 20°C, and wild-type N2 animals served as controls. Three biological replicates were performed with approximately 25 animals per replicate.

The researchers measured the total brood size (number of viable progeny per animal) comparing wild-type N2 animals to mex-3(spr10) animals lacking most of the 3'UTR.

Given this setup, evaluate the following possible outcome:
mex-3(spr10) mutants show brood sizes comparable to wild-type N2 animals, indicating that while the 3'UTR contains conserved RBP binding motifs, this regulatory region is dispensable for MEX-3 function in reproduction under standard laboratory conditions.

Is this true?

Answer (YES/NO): NO